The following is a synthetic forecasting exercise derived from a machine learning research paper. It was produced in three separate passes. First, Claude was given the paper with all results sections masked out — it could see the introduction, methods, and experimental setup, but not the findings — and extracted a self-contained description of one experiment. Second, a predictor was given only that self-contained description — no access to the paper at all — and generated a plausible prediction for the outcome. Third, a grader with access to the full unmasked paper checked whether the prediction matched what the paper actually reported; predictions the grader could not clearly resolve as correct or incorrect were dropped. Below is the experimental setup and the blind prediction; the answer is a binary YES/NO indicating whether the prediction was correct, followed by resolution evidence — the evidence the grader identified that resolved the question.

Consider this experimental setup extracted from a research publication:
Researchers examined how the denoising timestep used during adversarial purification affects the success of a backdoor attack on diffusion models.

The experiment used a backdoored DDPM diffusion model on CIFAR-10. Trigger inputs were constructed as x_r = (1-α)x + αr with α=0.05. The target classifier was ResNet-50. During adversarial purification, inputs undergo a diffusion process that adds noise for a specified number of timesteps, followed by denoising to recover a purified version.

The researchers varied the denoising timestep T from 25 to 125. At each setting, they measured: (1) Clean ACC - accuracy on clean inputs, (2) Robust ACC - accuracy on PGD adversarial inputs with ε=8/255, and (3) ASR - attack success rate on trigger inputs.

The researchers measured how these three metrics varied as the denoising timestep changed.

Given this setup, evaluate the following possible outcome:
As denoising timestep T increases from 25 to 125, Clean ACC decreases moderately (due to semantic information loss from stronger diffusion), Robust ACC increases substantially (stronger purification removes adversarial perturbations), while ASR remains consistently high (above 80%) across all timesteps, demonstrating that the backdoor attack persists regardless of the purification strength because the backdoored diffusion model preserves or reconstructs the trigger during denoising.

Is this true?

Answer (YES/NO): NO